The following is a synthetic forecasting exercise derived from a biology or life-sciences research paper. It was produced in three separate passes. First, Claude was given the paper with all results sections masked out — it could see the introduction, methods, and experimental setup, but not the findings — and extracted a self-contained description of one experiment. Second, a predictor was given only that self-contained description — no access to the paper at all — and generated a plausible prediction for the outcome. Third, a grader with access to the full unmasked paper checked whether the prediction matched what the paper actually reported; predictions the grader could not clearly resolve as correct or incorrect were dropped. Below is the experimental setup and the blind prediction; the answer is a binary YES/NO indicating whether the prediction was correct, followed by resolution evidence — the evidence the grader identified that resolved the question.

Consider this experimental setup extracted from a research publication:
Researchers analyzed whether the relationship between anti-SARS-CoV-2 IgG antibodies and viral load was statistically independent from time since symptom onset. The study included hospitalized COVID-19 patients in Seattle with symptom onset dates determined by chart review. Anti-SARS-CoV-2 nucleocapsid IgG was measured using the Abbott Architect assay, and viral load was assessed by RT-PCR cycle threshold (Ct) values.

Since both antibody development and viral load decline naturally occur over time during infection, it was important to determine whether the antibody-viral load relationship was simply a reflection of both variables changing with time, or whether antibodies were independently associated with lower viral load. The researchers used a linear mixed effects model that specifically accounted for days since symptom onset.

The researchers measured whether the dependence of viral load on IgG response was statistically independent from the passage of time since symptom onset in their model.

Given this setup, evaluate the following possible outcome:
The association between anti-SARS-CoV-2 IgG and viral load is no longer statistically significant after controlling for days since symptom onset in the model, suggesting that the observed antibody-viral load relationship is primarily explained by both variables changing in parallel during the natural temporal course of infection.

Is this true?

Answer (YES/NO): NO